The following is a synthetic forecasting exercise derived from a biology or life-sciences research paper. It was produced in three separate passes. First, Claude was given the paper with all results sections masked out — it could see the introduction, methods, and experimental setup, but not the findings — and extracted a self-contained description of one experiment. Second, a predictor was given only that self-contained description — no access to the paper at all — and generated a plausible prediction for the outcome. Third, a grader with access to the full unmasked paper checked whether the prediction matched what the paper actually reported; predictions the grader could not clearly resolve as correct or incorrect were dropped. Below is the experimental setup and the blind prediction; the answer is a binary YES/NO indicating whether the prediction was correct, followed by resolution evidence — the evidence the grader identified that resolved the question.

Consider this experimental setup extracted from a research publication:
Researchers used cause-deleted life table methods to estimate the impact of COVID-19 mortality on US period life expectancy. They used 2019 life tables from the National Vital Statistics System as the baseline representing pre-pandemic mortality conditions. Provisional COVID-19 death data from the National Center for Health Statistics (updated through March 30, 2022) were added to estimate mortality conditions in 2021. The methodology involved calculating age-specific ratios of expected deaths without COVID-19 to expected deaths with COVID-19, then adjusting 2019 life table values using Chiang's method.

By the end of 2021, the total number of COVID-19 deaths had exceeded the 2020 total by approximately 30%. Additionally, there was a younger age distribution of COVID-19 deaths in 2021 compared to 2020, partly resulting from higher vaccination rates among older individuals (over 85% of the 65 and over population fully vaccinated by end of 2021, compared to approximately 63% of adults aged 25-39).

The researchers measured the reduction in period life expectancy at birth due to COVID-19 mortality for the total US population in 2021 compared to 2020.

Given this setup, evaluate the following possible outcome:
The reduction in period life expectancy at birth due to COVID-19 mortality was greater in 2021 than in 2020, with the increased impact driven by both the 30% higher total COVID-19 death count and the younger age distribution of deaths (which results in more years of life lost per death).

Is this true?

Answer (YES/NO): YES